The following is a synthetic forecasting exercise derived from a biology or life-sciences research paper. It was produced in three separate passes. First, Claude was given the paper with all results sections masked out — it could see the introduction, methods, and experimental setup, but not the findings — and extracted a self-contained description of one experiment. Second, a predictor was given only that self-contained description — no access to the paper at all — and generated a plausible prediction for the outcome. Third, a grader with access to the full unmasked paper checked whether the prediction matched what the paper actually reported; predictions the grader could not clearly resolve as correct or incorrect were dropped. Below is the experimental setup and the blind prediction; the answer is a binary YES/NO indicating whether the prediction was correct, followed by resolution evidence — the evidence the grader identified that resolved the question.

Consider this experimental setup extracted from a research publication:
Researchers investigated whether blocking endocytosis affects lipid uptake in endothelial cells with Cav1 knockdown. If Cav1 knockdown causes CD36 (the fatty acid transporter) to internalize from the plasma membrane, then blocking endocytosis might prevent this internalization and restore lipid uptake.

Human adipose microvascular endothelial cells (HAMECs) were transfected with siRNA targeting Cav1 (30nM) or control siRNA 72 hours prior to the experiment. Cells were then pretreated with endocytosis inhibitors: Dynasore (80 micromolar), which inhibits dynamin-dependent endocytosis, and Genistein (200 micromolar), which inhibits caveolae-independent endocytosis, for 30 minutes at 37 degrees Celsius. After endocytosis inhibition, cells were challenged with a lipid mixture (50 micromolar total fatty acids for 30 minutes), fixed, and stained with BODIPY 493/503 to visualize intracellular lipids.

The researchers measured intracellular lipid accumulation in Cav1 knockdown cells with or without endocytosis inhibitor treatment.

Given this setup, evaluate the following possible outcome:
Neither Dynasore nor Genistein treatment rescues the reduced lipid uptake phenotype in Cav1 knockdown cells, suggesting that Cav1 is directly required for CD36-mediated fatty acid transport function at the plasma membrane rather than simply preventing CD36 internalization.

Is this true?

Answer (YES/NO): NO